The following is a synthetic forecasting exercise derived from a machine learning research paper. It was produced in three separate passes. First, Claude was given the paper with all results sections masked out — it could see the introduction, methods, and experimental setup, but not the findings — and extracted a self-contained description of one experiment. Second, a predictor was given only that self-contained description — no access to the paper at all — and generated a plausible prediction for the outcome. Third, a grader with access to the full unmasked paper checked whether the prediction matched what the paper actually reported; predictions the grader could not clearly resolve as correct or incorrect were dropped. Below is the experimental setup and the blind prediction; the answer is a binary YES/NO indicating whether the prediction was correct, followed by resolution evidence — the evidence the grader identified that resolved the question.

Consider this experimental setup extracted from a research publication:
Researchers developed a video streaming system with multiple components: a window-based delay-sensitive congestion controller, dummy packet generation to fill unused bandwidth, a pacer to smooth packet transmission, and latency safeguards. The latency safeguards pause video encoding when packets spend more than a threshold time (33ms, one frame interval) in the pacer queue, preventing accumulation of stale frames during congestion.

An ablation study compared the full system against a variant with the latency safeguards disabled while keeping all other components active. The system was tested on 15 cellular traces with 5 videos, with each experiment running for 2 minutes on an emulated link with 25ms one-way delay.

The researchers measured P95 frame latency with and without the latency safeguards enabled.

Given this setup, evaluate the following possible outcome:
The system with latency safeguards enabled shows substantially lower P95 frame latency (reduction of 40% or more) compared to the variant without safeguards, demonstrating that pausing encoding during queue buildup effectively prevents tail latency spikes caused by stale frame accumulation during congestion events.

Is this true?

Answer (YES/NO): YES